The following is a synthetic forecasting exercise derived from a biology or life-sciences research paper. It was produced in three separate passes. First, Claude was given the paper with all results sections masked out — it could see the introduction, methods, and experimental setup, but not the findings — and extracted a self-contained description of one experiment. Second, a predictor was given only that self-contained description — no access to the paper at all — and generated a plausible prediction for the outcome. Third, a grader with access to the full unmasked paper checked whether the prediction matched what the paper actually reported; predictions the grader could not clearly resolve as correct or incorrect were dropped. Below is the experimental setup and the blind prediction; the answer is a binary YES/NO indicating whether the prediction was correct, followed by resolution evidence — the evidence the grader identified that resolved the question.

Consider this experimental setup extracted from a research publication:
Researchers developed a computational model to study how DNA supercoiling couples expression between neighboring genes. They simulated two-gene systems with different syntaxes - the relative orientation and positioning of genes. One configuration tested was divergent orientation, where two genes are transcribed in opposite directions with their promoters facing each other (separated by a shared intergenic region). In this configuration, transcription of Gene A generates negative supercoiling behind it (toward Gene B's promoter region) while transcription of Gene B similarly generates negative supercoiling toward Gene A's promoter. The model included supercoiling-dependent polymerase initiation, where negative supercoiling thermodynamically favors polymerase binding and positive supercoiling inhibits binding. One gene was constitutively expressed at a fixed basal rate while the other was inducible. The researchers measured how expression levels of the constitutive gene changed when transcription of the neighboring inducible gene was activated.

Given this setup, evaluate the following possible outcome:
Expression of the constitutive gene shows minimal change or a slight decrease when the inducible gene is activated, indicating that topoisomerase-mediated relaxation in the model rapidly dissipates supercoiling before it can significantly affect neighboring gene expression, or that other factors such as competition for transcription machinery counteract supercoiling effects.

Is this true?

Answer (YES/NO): NO